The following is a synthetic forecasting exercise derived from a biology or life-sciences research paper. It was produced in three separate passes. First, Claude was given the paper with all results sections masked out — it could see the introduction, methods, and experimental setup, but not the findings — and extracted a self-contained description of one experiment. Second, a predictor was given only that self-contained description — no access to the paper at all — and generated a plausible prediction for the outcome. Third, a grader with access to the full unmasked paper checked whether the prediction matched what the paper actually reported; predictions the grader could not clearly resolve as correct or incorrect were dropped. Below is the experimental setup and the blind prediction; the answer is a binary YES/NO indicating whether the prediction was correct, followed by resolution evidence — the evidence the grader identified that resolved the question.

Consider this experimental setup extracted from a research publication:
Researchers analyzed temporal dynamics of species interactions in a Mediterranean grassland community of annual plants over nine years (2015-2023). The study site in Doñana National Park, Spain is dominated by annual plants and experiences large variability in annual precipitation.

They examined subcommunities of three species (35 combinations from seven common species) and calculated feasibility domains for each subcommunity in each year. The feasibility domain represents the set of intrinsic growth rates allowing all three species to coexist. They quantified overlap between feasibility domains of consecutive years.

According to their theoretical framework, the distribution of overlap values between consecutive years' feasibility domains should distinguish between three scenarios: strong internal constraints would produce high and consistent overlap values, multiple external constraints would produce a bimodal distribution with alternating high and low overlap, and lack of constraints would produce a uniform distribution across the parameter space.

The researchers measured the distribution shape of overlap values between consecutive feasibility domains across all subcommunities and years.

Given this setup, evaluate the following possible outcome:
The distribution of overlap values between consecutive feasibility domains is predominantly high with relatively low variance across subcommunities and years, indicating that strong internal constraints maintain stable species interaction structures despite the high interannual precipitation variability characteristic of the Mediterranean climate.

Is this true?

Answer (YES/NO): YES